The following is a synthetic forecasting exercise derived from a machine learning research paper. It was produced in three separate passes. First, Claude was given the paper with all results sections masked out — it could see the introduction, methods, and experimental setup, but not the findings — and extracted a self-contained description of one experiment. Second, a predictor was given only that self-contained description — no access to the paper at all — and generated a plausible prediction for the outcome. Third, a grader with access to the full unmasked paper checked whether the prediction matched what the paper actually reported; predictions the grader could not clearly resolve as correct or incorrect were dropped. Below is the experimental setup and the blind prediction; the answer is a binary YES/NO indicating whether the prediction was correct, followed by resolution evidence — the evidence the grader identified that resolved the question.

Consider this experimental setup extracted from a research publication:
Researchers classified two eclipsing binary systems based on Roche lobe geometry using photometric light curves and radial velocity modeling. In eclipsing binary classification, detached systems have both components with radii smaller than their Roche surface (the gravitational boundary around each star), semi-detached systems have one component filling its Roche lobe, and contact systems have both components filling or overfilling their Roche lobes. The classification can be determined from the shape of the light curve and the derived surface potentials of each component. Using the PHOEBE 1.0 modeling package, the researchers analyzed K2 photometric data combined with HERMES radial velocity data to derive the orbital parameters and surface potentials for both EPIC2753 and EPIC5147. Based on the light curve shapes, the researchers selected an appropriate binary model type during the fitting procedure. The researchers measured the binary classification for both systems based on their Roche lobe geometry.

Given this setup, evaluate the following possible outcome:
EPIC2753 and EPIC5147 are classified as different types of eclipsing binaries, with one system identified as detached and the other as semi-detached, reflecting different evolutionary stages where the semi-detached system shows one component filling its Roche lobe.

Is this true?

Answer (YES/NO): NO